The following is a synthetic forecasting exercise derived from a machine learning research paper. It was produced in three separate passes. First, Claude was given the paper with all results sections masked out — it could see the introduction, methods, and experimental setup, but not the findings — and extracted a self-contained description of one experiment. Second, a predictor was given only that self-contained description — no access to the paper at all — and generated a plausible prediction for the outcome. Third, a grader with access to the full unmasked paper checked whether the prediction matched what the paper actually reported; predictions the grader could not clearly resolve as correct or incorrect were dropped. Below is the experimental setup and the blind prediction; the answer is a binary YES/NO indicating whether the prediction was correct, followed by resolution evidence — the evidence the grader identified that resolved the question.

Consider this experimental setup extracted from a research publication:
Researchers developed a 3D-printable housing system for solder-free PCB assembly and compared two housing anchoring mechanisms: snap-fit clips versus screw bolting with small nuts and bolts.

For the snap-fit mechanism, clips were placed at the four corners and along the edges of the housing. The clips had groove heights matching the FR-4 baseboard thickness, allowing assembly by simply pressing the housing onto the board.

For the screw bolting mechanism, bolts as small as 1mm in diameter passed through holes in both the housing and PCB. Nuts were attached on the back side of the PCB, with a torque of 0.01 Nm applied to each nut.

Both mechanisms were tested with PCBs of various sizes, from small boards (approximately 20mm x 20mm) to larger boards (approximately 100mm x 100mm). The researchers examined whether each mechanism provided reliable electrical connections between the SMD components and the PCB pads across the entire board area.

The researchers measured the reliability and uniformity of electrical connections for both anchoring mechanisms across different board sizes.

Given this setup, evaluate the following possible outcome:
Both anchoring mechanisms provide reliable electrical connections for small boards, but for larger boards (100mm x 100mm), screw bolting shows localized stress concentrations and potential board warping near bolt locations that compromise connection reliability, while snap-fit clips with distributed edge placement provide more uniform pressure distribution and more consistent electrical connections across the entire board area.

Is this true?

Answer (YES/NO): NO